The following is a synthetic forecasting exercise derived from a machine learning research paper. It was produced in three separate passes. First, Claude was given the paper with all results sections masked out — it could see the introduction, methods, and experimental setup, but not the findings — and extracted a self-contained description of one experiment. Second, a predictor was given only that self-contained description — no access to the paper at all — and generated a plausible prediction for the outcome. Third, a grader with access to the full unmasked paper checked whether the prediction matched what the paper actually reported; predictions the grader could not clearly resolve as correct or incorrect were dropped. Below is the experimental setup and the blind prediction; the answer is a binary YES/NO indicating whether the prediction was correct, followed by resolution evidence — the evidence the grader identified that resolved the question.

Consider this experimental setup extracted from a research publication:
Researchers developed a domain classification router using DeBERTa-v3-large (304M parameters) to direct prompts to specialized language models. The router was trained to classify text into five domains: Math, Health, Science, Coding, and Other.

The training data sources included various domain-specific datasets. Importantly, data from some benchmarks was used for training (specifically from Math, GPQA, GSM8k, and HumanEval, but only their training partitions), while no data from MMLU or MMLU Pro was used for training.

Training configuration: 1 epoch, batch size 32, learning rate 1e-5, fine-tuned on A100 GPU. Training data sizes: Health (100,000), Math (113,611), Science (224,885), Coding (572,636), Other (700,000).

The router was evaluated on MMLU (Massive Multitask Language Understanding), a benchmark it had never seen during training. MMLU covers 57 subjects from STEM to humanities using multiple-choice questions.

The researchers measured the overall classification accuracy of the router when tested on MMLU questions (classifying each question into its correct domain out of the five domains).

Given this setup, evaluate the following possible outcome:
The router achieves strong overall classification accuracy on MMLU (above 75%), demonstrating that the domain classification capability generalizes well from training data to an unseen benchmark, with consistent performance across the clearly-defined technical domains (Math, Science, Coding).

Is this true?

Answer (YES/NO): NO